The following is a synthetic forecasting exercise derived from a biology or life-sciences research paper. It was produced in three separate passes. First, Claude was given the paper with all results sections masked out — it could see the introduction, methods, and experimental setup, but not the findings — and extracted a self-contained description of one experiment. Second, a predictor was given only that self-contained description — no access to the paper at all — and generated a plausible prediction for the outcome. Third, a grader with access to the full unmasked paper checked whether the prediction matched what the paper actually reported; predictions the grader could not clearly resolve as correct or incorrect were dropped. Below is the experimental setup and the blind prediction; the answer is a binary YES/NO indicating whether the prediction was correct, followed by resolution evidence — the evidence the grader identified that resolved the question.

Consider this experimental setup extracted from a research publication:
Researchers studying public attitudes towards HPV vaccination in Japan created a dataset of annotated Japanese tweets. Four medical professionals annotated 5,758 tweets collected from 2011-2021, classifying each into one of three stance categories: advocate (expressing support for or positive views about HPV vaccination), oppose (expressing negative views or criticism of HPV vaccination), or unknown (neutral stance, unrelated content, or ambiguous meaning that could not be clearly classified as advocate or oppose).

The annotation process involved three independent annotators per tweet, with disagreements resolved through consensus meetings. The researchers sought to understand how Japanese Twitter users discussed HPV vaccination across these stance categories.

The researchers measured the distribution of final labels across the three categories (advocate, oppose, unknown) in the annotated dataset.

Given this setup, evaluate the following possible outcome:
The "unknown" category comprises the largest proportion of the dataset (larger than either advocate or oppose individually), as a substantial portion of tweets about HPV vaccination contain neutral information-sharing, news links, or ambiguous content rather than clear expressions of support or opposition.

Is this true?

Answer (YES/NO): YES